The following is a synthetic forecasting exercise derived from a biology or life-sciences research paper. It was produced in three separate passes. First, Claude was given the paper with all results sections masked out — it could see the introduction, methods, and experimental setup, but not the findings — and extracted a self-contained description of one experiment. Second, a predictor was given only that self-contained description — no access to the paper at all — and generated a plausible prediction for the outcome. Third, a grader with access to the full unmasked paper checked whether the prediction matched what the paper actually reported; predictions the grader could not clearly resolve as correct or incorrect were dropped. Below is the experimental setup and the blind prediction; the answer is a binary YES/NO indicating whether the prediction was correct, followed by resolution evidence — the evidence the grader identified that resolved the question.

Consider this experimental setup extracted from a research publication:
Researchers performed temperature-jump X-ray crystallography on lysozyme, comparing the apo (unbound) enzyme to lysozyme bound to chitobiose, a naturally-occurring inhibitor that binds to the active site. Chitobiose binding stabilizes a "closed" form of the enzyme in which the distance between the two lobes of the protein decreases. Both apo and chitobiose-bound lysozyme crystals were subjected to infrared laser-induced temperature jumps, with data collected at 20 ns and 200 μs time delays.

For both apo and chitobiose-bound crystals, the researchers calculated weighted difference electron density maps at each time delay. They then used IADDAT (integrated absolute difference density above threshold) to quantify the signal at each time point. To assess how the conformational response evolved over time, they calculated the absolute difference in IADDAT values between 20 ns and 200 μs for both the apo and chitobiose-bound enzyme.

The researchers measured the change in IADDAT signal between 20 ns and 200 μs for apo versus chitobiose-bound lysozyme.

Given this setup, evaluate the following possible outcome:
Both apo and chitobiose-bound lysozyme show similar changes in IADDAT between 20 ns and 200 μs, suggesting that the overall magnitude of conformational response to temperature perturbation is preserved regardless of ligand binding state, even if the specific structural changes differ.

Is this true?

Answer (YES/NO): NO